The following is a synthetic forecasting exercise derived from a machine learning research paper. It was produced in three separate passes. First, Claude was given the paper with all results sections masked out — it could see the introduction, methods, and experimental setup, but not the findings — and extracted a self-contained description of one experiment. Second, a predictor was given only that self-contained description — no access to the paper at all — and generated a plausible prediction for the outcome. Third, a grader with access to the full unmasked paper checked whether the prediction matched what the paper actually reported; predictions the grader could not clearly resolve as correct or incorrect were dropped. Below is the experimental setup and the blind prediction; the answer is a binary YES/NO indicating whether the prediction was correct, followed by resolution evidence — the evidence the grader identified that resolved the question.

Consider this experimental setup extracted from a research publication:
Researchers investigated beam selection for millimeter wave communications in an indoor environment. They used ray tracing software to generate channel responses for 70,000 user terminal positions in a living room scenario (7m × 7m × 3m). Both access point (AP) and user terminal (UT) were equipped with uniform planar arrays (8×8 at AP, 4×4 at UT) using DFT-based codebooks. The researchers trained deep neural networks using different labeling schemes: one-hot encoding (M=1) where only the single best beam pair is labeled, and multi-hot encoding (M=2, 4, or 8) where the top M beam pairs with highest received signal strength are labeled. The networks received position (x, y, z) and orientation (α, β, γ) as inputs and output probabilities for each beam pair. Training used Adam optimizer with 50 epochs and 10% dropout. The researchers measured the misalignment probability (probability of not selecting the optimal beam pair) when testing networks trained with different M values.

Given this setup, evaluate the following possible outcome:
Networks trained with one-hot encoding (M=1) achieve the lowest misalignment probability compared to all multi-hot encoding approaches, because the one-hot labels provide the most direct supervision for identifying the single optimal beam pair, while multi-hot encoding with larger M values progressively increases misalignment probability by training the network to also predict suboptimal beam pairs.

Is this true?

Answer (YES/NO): NO